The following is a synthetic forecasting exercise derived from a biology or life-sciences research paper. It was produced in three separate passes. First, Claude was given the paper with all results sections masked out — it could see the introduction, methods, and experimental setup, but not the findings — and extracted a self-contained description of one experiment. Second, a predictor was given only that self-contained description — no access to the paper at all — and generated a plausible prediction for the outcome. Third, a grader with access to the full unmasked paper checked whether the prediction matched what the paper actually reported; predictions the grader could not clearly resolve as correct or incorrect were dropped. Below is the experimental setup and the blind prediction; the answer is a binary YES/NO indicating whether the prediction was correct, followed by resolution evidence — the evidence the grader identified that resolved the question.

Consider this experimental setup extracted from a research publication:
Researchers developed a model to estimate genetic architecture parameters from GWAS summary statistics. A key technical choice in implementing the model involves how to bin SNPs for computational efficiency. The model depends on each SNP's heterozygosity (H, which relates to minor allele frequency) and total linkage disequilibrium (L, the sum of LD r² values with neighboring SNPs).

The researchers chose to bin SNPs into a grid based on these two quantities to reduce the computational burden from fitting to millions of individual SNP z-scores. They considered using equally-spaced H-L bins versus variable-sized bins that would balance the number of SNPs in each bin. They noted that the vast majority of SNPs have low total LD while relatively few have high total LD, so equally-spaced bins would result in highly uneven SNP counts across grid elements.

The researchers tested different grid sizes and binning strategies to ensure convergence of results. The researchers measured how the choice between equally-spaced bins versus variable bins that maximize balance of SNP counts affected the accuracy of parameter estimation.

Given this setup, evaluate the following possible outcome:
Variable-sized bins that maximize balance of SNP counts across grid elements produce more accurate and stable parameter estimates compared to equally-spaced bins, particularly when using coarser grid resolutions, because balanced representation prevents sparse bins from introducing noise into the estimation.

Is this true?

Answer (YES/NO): NO